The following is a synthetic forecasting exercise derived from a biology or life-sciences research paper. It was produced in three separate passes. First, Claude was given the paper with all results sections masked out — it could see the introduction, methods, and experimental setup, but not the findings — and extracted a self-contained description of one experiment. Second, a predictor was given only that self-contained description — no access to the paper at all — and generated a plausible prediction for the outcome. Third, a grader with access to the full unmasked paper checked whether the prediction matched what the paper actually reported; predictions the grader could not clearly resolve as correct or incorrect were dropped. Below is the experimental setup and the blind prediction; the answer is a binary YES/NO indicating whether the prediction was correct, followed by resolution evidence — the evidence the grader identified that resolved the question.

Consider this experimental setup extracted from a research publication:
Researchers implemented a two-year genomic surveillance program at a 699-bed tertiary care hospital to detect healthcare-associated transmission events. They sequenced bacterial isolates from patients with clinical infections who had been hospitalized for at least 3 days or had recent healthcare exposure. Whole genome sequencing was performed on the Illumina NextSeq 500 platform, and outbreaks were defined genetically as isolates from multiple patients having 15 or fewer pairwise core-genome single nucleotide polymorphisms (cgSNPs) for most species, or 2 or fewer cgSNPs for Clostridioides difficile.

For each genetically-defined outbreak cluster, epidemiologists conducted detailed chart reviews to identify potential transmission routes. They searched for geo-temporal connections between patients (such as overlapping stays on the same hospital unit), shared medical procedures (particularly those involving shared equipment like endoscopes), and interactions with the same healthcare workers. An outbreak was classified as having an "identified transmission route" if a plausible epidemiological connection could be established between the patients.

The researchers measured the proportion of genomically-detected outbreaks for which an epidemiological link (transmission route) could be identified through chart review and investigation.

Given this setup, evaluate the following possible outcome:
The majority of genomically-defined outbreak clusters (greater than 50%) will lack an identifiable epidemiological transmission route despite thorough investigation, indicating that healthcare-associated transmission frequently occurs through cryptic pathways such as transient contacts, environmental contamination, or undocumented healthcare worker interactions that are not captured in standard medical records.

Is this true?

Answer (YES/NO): NO